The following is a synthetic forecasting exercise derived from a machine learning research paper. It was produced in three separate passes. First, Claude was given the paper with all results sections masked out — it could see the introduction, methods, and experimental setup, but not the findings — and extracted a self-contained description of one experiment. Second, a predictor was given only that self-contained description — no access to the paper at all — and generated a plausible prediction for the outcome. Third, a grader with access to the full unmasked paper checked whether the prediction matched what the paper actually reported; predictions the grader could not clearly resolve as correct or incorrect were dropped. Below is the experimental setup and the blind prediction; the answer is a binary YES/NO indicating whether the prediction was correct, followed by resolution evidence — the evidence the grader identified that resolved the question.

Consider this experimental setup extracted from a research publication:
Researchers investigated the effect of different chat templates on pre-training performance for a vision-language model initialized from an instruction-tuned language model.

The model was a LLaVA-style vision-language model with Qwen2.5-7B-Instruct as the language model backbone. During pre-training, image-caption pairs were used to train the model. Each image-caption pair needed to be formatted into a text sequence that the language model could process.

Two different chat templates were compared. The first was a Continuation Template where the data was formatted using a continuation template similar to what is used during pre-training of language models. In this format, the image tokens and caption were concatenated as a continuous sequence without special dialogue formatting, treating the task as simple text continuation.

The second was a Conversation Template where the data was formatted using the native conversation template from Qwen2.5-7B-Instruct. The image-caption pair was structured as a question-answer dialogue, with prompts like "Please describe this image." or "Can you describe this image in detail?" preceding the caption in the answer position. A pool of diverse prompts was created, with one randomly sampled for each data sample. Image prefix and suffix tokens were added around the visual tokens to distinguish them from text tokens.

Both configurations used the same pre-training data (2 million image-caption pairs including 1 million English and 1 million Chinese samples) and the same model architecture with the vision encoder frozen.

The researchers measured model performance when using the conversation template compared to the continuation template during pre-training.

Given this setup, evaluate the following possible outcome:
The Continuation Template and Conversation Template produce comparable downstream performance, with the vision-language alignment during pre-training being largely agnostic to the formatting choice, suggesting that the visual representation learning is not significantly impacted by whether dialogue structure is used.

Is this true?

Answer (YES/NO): NO